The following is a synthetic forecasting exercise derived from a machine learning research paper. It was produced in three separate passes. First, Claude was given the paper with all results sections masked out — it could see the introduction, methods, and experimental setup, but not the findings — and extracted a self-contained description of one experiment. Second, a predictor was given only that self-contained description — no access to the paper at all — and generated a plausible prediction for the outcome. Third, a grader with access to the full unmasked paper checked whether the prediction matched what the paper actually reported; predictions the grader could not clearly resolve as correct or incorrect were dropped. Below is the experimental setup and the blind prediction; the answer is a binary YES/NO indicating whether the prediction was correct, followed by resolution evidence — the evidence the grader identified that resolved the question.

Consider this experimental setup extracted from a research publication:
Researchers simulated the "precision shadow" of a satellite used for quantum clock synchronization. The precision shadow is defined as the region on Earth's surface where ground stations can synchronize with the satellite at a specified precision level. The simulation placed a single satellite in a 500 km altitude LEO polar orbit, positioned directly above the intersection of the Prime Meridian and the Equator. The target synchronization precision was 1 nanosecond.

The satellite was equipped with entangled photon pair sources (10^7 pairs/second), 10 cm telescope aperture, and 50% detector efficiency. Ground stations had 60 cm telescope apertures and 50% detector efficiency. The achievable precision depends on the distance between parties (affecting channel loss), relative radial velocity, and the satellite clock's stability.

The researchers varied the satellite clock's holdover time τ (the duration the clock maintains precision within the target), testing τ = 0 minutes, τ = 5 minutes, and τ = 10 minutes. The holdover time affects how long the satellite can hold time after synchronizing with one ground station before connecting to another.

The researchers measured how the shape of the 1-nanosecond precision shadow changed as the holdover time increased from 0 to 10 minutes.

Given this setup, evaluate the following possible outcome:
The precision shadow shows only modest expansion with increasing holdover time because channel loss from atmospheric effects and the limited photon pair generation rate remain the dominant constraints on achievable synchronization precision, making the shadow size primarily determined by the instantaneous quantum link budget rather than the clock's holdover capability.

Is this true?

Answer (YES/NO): NO